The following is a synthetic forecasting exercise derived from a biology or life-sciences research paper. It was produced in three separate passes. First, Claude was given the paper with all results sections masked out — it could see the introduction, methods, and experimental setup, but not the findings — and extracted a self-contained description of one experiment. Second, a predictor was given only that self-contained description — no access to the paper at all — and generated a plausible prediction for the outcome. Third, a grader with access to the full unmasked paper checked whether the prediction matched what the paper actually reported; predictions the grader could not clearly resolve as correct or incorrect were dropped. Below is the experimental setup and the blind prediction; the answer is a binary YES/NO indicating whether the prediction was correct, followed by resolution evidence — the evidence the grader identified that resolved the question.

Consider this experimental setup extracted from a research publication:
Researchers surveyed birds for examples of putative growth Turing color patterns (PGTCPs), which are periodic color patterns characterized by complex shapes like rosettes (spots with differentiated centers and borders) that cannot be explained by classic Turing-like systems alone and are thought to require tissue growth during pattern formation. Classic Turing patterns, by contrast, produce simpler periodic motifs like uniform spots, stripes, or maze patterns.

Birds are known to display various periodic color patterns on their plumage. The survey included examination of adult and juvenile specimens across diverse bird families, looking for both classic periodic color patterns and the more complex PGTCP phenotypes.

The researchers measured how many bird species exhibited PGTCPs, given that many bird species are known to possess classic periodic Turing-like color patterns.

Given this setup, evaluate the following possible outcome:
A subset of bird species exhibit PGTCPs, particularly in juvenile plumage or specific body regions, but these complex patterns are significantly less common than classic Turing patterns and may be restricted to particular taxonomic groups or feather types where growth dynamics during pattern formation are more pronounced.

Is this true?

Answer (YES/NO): NO